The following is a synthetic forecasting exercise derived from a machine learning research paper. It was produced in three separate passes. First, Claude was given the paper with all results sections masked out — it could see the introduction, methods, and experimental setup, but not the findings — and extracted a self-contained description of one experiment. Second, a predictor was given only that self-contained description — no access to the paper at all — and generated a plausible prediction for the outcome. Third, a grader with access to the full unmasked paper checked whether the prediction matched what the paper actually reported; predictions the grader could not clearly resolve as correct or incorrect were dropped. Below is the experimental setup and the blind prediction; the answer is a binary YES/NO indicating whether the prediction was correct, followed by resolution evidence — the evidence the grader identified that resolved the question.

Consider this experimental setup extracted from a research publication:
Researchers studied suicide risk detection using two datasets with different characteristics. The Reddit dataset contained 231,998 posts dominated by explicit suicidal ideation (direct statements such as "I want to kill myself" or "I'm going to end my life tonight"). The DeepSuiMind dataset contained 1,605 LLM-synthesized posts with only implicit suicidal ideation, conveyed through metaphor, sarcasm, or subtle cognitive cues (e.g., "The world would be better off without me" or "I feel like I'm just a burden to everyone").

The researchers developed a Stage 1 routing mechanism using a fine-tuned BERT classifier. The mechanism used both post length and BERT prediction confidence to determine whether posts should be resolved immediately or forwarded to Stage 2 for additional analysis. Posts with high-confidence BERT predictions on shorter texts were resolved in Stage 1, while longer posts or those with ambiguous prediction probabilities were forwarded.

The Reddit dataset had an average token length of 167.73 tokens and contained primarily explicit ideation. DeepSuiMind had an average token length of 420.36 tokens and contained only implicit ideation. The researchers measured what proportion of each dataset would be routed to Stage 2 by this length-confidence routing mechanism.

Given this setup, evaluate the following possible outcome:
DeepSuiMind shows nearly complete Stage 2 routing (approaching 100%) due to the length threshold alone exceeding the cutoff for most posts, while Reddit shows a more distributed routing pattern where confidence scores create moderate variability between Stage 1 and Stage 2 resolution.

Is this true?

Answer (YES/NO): NO